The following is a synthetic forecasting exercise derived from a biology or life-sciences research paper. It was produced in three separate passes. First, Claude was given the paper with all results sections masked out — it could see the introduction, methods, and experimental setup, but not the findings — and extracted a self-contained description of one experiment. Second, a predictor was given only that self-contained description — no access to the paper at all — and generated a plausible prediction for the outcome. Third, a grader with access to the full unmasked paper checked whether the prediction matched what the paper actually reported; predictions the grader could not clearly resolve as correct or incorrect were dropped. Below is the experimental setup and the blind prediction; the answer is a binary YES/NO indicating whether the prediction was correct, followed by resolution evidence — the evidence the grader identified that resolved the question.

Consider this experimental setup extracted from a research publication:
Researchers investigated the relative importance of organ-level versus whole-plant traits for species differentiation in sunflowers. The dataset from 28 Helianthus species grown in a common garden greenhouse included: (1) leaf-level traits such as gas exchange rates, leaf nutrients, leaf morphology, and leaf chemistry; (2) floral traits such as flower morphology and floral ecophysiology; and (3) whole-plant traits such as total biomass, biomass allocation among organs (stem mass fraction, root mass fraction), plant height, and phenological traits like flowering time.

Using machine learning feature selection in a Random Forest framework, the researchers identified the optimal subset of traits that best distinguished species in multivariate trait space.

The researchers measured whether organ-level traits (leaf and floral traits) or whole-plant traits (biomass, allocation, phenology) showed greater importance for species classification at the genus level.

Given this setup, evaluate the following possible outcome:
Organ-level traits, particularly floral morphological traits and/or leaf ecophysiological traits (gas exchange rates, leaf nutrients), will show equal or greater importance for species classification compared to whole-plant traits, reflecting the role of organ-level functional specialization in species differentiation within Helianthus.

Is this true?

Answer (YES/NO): NO